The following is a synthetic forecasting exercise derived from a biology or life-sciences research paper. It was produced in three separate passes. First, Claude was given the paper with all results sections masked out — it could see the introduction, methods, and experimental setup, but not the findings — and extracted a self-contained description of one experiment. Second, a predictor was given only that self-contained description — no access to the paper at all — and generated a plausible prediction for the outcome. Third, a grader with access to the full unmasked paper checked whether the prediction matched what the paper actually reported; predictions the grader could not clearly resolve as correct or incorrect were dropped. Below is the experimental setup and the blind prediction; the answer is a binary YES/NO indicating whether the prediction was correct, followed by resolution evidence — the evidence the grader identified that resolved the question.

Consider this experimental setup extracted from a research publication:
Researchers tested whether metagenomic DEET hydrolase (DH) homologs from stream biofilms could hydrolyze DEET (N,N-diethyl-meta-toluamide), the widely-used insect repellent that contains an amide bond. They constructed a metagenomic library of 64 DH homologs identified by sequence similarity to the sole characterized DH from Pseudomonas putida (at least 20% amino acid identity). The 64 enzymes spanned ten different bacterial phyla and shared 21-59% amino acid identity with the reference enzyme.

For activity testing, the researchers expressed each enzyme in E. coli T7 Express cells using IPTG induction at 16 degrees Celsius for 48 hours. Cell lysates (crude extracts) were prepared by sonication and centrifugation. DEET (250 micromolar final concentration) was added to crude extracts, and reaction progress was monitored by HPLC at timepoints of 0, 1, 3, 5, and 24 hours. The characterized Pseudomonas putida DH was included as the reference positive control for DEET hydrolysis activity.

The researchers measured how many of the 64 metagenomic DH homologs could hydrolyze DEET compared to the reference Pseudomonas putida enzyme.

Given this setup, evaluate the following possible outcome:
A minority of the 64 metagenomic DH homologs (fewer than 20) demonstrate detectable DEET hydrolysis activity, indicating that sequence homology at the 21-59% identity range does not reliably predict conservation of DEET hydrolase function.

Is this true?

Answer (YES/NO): NO